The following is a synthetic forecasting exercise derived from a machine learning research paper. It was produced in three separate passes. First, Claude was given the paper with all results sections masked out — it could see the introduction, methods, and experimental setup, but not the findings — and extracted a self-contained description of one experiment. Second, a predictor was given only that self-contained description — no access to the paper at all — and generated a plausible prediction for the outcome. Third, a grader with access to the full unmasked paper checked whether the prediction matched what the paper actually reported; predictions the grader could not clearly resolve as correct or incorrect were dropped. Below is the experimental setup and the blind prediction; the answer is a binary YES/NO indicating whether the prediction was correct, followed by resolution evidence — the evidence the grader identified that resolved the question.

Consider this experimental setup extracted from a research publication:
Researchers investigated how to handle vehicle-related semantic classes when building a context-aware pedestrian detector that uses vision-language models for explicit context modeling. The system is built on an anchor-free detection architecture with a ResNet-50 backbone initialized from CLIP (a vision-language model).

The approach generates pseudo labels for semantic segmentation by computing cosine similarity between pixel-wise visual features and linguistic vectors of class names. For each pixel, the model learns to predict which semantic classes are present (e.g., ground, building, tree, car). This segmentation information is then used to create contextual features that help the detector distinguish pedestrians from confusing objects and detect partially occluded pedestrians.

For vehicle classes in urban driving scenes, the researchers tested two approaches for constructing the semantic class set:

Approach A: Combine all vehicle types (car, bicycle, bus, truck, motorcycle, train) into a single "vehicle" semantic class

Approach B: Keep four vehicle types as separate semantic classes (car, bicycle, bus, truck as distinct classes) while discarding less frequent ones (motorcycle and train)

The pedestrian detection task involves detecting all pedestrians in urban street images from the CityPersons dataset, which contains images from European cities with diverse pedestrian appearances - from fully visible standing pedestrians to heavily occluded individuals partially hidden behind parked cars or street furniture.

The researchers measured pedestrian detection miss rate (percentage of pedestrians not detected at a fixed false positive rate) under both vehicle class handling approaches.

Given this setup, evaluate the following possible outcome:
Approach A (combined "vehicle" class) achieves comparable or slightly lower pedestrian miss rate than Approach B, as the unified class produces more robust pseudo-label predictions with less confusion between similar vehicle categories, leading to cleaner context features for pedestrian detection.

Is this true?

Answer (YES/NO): NO